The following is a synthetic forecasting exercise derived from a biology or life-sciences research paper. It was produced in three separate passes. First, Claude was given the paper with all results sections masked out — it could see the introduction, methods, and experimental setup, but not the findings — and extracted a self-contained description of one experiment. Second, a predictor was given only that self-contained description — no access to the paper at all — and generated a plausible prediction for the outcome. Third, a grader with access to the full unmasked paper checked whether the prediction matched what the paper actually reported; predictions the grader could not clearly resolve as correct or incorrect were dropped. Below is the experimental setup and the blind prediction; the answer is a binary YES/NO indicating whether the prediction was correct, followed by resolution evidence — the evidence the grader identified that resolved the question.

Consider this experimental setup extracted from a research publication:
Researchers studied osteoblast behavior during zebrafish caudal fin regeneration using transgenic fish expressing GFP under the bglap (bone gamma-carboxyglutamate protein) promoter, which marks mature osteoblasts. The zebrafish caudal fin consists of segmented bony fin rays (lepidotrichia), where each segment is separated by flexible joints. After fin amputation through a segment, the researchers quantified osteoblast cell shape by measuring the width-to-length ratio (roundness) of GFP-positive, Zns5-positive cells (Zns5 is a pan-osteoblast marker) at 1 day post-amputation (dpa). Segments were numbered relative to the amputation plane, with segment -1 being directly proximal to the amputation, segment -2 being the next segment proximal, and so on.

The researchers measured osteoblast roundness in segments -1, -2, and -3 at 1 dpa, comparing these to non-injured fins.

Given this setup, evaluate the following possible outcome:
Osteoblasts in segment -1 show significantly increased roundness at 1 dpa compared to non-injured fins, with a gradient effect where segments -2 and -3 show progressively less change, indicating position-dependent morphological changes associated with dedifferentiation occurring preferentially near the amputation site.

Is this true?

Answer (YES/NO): NO